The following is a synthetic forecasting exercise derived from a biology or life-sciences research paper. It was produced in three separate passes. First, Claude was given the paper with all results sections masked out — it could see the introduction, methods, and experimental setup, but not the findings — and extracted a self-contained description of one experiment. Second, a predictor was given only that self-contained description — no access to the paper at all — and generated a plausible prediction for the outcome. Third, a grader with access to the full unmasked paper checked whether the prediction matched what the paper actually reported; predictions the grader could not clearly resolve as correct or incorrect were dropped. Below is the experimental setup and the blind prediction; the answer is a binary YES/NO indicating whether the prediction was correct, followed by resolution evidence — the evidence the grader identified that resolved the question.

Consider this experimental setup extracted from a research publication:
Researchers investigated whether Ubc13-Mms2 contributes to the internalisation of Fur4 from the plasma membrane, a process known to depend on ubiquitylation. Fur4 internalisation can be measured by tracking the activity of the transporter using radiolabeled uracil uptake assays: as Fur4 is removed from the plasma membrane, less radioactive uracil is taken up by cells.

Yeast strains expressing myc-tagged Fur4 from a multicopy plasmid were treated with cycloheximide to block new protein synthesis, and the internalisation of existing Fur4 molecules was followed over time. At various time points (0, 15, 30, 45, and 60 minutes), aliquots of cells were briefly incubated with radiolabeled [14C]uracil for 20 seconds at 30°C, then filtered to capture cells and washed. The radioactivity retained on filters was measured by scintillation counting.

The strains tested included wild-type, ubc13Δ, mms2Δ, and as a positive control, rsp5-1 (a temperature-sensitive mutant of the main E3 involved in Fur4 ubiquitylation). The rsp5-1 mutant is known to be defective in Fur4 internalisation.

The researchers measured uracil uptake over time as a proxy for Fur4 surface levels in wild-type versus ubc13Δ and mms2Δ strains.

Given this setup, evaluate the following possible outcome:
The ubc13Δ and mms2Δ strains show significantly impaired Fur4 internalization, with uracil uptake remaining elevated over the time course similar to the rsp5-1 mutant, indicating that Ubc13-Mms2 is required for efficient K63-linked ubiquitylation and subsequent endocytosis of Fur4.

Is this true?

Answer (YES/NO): NO